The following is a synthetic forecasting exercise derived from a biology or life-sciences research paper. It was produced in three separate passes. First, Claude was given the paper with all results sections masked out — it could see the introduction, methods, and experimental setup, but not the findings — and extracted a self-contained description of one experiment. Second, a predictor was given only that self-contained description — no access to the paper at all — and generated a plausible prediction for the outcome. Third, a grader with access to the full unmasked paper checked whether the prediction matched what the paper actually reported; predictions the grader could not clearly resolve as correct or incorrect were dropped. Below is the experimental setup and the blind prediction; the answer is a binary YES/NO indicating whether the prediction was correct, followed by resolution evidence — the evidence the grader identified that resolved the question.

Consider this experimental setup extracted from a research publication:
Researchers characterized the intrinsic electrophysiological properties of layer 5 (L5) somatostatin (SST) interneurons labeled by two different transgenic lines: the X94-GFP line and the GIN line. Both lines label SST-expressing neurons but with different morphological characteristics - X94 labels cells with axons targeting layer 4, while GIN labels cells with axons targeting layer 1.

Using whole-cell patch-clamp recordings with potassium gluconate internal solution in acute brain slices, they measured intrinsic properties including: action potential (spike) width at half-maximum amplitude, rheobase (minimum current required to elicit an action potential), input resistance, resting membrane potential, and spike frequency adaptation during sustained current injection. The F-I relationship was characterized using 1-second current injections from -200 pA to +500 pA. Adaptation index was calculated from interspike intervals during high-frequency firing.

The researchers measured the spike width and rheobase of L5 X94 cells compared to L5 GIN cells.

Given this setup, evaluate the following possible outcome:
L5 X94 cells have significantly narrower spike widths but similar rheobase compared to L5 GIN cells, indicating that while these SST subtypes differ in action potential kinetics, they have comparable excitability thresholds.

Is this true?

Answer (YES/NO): NO